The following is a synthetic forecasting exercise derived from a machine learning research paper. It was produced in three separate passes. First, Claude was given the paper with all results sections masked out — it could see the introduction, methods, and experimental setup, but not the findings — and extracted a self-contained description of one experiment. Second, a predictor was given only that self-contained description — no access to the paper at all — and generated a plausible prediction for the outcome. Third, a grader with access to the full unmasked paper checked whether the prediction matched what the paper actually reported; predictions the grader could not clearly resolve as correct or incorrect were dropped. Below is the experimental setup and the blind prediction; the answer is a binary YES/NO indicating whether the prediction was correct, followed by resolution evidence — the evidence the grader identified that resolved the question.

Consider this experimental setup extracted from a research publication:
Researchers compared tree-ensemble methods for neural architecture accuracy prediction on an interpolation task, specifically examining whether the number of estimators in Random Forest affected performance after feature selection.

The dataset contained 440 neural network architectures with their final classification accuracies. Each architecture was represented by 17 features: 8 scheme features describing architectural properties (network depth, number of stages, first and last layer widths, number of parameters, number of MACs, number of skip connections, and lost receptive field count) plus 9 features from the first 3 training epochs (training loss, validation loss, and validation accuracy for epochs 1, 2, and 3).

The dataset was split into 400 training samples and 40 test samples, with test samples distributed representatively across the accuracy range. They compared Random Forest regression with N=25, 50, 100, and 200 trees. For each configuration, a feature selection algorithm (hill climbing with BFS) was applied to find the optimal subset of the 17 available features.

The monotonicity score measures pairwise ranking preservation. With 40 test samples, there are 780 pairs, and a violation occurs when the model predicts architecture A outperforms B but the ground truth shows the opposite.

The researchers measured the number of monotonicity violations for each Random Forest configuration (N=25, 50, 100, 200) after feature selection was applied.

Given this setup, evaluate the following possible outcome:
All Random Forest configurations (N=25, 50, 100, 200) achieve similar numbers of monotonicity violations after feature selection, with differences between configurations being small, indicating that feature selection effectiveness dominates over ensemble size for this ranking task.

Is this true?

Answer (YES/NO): YES